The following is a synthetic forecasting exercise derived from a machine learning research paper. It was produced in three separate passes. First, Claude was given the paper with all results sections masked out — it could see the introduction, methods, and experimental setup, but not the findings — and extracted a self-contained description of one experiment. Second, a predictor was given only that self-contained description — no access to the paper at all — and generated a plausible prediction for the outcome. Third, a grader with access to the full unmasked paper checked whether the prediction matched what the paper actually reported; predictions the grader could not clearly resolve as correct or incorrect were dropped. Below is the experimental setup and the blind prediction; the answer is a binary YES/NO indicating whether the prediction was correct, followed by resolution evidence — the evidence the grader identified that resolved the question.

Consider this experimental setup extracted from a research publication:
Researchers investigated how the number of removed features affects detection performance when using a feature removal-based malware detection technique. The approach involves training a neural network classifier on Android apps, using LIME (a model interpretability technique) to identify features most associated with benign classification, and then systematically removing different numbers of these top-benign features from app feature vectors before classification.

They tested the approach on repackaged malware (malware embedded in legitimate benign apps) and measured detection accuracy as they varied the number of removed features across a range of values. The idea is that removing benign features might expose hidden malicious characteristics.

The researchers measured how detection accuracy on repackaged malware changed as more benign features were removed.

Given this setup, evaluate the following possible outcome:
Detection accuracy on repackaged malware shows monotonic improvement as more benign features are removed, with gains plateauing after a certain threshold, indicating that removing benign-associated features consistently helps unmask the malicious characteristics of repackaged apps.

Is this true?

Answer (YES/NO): YES